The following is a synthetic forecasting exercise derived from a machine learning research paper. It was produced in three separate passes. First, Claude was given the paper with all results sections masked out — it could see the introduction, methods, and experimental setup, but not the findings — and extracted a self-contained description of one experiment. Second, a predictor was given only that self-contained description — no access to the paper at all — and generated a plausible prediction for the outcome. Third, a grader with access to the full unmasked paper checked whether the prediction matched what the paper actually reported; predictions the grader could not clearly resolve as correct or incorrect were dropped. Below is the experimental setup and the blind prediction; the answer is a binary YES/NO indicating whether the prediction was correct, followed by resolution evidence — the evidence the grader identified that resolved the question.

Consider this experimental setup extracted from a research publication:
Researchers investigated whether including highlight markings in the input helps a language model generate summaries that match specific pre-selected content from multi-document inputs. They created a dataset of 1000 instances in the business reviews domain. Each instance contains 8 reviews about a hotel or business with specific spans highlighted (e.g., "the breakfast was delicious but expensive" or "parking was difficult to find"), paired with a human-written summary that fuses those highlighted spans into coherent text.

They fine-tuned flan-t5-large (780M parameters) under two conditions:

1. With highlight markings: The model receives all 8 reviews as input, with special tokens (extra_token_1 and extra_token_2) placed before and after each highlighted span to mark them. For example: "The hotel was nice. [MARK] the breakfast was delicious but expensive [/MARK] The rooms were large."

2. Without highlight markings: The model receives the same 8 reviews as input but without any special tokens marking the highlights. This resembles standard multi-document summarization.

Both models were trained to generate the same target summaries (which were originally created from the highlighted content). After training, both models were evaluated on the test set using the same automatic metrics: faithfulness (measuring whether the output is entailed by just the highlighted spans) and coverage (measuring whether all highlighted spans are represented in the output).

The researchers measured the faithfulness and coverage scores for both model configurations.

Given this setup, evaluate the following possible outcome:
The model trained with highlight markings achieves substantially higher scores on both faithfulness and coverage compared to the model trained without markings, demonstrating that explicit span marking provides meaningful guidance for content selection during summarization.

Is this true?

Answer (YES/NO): YES